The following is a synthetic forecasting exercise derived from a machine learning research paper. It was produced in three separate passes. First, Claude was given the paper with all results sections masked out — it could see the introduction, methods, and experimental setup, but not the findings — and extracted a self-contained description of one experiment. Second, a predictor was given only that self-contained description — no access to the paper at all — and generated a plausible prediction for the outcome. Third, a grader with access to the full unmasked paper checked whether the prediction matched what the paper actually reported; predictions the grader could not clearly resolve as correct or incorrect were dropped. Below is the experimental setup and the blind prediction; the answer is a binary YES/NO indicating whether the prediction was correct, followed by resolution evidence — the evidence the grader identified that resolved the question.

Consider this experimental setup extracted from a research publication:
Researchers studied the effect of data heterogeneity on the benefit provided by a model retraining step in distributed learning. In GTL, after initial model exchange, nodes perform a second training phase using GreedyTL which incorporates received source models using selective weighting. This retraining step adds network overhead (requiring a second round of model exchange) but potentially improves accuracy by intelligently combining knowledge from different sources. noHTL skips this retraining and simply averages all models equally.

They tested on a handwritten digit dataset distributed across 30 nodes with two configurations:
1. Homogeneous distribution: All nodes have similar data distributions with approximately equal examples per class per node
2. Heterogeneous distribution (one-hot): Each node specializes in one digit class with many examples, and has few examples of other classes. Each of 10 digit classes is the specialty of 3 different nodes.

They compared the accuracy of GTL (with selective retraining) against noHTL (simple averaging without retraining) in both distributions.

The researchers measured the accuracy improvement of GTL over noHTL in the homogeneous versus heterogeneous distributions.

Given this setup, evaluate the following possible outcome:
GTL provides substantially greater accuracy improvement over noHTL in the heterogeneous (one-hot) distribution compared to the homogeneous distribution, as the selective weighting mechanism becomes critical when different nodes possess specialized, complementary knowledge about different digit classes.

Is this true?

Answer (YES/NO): NO